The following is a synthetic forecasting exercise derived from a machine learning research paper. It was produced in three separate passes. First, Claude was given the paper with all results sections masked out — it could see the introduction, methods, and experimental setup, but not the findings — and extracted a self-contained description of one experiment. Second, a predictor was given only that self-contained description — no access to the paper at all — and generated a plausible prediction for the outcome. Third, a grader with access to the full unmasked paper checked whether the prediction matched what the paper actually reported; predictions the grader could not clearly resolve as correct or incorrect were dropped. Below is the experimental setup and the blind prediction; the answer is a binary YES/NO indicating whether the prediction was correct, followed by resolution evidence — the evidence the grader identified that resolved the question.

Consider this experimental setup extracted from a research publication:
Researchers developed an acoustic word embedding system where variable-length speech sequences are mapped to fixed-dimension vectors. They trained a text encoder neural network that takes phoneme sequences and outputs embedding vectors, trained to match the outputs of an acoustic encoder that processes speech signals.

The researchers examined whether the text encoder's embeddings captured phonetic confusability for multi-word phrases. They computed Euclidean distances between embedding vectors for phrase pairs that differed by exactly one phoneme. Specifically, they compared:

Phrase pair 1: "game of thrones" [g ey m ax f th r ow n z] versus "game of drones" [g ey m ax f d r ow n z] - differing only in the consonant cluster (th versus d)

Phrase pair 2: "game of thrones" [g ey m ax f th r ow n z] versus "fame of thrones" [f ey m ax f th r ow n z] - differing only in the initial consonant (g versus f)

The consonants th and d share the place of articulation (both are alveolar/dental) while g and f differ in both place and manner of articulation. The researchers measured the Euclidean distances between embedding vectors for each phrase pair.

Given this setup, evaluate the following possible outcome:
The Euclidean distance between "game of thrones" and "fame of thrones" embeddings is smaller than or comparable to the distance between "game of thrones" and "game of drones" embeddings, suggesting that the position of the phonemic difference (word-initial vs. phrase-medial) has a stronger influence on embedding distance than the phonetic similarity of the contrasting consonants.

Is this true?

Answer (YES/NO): NO